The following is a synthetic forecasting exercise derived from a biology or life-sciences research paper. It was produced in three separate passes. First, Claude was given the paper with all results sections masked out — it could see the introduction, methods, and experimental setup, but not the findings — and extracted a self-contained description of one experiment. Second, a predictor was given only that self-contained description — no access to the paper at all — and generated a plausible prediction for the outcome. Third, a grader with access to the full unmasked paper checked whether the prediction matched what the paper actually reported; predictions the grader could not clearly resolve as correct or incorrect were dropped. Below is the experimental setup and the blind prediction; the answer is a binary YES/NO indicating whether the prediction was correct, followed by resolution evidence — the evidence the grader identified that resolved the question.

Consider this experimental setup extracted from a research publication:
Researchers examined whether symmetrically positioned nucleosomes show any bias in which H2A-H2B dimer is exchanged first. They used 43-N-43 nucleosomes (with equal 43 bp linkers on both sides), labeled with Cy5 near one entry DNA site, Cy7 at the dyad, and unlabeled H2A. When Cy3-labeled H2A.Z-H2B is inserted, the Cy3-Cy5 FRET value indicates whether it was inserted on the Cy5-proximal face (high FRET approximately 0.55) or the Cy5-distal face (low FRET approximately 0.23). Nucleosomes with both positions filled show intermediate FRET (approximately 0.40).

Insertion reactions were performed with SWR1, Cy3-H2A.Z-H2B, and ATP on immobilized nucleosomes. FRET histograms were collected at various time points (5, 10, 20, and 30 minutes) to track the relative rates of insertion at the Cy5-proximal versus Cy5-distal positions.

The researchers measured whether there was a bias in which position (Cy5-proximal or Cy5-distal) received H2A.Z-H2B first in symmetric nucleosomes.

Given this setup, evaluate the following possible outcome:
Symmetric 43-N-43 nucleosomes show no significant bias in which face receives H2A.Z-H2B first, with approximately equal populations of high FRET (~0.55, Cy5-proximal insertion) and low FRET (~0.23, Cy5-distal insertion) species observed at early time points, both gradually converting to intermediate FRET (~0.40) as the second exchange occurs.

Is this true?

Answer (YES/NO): YES